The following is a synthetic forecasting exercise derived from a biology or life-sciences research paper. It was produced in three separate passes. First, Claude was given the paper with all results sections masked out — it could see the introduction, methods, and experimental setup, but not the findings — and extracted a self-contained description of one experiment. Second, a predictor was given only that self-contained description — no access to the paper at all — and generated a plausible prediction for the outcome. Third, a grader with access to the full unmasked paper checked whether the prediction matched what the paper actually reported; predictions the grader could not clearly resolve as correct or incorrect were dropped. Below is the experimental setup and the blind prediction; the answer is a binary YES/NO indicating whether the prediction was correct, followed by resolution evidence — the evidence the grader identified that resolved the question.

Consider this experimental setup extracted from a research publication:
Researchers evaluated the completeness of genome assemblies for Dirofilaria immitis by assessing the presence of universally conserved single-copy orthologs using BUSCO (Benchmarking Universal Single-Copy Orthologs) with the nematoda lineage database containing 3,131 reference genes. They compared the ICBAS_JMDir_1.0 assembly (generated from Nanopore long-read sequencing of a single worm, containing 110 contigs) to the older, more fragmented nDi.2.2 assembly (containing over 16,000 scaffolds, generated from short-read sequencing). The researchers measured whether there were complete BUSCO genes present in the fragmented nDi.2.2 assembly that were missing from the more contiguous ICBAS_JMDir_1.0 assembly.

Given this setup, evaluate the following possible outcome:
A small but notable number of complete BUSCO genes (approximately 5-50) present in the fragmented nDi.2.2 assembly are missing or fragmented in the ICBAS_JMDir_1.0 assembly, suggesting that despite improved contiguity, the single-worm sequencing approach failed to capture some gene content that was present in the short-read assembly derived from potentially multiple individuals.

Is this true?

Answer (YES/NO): YES